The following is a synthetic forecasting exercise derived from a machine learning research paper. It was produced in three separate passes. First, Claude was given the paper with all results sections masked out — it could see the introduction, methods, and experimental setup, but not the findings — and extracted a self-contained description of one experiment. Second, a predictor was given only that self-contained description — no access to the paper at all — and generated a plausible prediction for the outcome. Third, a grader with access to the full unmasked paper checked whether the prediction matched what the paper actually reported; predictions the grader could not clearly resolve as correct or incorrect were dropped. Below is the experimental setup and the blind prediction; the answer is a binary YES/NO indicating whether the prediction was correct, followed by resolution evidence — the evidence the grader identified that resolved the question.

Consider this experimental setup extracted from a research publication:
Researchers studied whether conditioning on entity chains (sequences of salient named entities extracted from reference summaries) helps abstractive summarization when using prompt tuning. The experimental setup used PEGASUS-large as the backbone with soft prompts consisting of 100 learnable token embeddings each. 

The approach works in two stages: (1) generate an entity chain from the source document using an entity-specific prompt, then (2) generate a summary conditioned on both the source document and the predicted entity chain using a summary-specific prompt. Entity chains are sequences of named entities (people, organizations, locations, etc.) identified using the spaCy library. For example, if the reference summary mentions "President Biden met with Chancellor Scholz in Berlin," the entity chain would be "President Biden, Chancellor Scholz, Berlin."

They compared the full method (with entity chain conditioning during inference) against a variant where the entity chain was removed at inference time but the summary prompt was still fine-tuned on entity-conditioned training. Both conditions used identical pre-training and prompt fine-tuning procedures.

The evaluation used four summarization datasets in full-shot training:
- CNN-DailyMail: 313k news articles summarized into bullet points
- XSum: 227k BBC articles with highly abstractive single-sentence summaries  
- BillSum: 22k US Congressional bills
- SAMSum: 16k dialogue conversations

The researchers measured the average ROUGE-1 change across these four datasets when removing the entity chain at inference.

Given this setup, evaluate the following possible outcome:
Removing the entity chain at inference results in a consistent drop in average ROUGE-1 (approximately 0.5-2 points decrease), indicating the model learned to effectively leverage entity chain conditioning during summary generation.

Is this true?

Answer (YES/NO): NO